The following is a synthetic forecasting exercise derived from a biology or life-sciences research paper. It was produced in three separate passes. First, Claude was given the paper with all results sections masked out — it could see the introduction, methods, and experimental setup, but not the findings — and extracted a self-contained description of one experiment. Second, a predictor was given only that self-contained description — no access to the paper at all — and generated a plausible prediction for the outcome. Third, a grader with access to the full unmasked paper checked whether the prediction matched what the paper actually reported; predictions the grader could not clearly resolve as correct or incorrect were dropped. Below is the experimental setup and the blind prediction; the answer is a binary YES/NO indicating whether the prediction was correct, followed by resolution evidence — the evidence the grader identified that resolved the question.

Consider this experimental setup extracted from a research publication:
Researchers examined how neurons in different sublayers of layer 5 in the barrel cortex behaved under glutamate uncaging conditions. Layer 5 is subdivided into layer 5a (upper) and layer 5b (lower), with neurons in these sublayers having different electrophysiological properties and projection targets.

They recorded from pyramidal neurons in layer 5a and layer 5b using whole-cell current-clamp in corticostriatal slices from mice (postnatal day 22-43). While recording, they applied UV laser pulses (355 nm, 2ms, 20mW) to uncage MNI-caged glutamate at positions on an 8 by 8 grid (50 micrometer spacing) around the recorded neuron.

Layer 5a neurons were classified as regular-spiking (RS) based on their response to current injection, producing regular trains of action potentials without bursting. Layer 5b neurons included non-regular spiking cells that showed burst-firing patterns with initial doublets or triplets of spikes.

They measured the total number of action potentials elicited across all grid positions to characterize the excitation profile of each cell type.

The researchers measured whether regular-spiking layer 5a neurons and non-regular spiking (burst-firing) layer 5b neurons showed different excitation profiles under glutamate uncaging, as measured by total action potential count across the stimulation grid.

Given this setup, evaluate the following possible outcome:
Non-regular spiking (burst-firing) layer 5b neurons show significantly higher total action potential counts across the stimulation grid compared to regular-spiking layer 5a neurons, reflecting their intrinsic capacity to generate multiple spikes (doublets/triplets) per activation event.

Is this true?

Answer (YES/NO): YES